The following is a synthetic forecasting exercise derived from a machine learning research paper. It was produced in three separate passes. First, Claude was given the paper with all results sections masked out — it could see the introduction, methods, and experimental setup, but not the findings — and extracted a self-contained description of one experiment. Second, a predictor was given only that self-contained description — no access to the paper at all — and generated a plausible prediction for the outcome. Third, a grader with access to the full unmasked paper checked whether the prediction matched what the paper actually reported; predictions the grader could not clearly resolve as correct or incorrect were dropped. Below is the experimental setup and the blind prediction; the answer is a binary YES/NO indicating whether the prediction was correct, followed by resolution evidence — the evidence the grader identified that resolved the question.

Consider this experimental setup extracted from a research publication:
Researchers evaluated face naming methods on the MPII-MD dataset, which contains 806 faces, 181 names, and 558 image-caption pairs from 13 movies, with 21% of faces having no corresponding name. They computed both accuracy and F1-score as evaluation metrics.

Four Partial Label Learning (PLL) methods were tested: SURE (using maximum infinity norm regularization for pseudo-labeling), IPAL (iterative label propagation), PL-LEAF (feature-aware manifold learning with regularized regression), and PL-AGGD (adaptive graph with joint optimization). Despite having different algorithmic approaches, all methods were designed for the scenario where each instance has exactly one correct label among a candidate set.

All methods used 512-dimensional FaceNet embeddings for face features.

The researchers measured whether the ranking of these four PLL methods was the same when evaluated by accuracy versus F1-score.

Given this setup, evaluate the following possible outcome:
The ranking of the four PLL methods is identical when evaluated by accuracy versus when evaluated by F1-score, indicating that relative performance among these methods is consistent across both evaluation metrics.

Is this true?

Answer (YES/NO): NO